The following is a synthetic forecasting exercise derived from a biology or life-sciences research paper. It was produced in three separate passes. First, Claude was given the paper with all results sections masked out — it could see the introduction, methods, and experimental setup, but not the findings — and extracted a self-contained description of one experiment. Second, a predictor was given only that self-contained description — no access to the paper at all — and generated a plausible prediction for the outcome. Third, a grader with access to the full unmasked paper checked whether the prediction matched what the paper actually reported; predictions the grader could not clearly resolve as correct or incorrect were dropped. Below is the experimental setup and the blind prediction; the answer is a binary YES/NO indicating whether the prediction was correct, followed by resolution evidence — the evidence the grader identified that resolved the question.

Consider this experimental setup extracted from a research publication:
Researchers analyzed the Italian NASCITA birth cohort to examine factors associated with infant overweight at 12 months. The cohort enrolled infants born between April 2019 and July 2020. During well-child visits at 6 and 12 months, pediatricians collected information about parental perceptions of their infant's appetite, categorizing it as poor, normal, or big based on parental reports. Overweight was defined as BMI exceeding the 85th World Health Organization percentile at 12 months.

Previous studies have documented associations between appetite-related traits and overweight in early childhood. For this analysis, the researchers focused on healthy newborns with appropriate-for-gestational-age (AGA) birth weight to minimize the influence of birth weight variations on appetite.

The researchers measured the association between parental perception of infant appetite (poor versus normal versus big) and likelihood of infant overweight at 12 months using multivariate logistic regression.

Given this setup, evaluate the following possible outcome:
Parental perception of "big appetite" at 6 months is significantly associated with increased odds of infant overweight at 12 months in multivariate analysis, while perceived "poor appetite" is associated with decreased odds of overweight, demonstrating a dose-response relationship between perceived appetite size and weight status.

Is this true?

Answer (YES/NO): NO